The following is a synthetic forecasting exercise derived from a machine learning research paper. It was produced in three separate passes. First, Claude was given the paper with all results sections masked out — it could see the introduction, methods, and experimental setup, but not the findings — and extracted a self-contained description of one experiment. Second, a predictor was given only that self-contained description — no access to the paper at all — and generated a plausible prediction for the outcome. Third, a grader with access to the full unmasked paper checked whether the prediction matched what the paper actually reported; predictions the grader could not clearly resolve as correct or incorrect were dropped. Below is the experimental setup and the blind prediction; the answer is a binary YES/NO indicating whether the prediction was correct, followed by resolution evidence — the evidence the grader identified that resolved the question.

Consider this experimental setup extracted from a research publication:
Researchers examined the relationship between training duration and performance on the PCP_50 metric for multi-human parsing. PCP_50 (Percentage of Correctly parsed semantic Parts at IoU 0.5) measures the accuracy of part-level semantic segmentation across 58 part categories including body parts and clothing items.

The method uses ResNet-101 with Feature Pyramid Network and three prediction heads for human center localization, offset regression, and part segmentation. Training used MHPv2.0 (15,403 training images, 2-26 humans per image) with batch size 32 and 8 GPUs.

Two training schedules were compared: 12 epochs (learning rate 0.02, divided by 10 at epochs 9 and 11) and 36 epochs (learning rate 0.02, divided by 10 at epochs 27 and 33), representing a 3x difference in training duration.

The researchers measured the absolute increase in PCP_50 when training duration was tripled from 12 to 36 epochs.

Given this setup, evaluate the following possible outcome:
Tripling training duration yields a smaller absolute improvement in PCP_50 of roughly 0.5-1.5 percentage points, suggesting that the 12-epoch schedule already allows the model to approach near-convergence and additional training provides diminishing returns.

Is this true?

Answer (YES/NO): NO